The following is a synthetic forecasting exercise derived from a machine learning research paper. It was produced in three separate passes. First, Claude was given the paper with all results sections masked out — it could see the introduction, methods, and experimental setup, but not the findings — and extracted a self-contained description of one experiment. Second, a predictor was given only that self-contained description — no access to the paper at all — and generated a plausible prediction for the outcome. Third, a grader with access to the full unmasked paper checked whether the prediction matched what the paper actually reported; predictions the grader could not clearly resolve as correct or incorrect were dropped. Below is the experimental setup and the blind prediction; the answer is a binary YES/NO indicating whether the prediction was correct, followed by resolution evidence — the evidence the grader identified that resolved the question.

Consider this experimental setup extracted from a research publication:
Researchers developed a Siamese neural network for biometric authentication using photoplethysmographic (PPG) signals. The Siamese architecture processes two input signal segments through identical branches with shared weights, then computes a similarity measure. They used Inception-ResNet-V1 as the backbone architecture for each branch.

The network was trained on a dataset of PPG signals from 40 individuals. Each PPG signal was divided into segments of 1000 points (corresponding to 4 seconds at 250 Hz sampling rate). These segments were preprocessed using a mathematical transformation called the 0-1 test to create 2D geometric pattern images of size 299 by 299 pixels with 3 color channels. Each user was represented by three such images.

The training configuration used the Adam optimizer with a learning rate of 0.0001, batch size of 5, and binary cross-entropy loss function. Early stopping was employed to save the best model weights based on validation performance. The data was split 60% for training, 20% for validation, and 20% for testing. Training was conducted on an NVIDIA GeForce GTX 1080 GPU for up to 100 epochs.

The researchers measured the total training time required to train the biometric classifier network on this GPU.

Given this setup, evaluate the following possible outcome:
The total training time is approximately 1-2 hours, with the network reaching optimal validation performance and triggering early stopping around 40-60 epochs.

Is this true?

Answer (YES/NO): NO